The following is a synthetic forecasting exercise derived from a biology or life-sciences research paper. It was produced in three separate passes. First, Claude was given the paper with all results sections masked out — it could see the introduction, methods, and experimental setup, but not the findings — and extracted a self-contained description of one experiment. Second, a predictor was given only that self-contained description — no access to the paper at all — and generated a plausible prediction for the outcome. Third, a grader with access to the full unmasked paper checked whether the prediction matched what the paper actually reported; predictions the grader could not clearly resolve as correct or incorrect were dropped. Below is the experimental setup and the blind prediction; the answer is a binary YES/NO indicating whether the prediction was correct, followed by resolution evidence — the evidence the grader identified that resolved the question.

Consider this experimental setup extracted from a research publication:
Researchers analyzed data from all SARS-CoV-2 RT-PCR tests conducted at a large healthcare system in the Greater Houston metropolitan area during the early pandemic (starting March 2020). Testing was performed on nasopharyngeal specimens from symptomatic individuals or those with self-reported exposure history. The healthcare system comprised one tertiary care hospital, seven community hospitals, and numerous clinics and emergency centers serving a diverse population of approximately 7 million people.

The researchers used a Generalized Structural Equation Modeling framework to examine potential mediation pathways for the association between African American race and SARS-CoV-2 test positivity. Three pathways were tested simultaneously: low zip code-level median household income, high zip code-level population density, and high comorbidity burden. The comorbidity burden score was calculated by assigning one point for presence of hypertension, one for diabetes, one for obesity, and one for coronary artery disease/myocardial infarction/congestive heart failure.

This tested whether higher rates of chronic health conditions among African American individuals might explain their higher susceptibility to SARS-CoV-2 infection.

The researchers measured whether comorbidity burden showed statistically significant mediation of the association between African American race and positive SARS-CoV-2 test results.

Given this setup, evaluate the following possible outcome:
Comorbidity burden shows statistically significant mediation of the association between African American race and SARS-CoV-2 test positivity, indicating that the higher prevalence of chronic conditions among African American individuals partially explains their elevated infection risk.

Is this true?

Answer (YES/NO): NO